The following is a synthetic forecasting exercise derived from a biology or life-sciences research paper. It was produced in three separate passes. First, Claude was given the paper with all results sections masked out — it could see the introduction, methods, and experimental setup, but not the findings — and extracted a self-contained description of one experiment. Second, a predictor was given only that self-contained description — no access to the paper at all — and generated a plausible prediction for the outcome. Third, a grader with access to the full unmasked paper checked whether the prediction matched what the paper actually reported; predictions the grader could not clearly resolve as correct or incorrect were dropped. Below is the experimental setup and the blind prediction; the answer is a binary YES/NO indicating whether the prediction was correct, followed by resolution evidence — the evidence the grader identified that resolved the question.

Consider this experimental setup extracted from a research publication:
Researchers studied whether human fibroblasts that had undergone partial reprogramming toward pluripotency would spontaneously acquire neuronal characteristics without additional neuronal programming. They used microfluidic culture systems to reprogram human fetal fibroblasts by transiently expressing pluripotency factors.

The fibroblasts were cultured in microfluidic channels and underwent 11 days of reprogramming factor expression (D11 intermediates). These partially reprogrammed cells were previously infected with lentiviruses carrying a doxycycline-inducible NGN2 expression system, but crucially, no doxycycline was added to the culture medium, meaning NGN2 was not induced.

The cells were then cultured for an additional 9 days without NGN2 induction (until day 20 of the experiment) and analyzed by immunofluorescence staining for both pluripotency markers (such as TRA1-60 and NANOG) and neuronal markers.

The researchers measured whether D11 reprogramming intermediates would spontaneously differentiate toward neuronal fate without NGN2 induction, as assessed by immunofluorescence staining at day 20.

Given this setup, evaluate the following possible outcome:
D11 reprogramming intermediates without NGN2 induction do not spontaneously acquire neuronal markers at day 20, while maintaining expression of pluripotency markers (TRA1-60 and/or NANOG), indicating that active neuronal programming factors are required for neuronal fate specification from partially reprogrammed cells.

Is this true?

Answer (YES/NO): YES